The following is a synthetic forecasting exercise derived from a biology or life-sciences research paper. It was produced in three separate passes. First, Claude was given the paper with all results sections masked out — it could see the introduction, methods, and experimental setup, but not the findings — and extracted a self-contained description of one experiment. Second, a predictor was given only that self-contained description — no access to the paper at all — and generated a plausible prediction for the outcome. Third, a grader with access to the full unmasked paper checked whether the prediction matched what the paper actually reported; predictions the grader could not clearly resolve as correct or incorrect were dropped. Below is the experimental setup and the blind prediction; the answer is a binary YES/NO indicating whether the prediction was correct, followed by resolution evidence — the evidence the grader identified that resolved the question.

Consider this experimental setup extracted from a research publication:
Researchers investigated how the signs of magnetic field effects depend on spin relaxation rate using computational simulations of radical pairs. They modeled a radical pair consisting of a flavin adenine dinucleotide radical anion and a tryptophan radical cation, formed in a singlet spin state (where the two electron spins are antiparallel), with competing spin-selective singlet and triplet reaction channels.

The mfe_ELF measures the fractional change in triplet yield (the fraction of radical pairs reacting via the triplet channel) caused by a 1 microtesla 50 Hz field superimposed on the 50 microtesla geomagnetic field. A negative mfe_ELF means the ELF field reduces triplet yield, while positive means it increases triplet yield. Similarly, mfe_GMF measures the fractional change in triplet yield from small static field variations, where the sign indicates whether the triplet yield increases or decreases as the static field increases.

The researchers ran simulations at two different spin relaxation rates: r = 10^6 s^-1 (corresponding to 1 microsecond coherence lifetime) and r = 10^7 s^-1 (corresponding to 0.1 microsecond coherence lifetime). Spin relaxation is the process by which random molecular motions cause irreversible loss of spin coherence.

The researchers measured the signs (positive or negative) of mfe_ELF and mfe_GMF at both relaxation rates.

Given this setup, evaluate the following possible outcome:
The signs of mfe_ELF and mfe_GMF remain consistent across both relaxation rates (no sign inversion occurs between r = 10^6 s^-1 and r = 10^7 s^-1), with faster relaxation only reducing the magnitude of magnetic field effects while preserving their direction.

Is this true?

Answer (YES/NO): NO